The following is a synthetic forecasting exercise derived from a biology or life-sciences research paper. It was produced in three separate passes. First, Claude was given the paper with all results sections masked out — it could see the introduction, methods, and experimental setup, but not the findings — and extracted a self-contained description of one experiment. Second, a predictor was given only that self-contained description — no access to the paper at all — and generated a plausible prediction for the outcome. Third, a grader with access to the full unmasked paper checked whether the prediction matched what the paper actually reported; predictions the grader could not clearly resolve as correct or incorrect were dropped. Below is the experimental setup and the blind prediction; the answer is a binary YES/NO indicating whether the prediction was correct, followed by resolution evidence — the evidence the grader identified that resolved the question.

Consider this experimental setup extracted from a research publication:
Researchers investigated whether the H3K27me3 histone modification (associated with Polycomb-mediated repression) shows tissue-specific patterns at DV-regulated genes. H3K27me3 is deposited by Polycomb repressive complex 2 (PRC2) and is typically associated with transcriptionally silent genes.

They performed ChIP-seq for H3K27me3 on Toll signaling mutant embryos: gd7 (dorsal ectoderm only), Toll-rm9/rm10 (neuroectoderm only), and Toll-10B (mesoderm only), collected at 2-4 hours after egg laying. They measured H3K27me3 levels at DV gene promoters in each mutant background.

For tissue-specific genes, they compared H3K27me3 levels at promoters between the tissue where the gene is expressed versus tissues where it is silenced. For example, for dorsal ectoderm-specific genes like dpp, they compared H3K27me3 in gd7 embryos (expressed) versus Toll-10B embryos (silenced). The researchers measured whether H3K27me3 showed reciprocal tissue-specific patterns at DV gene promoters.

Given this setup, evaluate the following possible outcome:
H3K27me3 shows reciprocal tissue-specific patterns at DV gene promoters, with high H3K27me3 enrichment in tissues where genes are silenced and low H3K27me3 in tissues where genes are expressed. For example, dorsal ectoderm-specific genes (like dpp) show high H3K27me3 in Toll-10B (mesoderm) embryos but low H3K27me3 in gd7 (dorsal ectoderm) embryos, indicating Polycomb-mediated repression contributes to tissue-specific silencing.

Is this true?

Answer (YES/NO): YES